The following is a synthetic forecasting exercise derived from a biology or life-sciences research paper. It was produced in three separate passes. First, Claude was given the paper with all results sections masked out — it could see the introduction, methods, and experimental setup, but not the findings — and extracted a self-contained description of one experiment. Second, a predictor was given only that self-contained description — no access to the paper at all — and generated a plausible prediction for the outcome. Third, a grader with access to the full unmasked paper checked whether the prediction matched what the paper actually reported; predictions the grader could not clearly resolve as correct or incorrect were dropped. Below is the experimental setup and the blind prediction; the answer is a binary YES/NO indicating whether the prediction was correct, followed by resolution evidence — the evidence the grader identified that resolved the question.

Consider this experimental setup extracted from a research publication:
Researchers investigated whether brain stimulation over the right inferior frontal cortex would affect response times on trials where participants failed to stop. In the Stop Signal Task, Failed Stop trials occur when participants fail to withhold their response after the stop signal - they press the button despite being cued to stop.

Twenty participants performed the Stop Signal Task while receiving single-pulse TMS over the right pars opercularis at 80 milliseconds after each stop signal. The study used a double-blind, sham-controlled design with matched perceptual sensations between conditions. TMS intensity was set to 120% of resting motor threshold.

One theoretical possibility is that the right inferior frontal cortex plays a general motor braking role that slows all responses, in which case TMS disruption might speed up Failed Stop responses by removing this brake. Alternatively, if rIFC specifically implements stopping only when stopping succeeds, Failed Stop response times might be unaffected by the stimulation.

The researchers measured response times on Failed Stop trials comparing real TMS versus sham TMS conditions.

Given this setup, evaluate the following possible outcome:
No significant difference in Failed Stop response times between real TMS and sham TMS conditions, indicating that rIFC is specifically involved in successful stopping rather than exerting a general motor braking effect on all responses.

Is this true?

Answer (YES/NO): YES